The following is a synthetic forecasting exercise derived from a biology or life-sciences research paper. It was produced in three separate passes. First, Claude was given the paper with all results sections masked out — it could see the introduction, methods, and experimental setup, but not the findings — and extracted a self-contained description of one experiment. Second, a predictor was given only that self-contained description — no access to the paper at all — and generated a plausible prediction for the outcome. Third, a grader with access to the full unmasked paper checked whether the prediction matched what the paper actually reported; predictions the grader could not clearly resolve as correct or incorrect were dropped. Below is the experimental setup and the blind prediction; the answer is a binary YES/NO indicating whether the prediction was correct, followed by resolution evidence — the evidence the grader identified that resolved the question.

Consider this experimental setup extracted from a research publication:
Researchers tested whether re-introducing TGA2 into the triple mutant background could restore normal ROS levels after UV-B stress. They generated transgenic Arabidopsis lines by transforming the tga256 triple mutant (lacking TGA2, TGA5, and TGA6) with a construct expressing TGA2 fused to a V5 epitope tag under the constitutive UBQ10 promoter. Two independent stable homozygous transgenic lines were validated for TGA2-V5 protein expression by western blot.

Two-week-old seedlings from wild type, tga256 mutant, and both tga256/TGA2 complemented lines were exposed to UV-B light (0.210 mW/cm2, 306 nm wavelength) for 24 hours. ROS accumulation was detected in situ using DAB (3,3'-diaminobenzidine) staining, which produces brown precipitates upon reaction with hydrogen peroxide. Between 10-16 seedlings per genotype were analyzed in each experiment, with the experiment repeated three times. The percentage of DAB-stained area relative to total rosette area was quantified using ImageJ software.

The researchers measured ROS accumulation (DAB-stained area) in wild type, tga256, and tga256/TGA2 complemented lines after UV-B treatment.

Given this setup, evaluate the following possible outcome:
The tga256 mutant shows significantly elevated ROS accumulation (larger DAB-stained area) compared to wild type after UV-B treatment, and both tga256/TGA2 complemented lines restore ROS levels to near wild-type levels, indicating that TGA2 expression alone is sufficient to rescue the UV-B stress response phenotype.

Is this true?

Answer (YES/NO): YES